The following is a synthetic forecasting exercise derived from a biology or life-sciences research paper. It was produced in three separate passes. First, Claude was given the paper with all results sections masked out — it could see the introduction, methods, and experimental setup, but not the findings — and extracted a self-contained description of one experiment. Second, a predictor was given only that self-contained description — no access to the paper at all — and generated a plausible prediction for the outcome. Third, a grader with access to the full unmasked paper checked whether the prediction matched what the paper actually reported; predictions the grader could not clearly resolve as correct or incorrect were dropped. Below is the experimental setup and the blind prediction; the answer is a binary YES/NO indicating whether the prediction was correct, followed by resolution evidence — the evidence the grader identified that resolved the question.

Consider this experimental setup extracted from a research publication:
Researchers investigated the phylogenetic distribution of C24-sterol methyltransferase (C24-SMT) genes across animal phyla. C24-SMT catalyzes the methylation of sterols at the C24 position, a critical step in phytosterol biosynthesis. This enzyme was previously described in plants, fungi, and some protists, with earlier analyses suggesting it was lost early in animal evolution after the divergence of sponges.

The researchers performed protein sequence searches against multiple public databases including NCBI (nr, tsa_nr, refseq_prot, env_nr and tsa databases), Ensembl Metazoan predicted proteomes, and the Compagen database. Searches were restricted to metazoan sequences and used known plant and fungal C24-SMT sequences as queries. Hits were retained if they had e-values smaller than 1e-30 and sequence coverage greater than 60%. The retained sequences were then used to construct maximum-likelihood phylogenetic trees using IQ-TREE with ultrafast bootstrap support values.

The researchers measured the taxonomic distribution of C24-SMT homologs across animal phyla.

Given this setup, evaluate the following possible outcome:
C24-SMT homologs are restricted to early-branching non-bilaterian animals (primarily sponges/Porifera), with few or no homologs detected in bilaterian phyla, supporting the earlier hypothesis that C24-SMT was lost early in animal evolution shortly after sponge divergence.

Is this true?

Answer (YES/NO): NO